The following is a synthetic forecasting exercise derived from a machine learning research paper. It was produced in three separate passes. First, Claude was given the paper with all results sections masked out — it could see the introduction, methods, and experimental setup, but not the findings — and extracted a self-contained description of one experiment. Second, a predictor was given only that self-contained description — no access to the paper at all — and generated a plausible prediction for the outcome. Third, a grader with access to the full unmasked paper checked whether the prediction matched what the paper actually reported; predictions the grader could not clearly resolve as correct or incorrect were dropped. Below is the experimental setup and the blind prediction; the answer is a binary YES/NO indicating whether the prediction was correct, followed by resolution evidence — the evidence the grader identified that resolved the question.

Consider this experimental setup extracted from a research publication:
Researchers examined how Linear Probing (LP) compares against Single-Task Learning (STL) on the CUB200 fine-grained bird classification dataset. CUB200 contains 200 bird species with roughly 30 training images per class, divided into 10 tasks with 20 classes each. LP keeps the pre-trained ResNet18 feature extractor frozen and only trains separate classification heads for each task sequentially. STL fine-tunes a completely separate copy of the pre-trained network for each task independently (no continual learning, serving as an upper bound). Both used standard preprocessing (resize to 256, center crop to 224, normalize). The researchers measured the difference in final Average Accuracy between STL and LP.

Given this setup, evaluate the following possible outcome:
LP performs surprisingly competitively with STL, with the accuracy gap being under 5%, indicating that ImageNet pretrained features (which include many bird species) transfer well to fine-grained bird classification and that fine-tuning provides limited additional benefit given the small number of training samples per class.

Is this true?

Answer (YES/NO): YES